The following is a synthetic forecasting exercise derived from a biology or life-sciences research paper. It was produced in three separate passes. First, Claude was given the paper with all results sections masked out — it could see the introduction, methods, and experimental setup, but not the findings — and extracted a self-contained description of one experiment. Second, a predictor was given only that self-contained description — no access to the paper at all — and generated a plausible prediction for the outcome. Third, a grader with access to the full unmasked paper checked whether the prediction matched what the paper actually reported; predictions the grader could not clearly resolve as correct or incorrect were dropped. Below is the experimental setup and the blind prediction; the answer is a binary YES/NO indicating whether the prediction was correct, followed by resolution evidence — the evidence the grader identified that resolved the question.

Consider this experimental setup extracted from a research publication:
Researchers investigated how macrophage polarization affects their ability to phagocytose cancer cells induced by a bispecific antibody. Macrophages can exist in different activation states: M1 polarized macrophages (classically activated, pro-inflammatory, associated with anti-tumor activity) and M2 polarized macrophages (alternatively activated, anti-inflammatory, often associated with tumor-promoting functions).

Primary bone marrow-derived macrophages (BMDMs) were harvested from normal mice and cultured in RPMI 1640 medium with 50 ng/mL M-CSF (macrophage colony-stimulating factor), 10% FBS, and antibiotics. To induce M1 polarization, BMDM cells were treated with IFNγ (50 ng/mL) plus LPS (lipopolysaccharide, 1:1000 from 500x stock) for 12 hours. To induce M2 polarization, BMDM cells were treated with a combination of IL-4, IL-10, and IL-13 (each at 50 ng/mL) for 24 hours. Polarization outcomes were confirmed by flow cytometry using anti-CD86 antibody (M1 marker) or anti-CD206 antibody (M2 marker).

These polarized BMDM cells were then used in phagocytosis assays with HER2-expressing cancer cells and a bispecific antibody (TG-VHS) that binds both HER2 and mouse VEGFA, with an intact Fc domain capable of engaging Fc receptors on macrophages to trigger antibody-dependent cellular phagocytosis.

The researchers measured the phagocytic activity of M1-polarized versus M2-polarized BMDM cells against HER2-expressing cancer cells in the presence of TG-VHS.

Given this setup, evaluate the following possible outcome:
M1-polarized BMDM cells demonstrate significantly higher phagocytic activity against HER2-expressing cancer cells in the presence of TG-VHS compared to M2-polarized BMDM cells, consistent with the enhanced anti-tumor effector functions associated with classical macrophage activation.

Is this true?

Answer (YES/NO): NO